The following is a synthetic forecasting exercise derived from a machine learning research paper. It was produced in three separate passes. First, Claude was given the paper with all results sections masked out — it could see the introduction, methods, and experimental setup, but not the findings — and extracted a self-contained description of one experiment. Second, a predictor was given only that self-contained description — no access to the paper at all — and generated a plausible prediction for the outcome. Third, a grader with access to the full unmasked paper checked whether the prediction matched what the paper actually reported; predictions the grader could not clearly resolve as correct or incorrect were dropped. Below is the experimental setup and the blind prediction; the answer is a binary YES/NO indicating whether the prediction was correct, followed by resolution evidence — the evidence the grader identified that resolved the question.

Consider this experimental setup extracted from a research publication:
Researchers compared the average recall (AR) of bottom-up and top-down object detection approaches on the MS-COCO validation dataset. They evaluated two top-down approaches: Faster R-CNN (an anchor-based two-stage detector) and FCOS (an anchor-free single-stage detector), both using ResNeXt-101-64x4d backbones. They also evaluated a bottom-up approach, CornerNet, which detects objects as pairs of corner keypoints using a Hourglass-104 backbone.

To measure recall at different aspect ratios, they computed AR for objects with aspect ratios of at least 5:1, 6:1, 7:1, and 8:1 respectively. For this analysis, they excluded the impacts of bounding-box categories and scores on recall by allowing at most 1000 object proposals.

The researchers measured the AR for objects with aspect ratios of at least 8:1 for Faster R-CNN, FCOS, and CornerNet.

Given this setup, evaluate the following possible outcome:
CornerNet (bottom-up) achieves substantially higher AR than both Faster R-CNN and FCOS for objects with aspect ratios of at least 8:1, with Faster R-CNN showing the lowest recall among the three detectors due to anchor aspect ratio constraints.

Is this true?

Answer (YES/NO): YES